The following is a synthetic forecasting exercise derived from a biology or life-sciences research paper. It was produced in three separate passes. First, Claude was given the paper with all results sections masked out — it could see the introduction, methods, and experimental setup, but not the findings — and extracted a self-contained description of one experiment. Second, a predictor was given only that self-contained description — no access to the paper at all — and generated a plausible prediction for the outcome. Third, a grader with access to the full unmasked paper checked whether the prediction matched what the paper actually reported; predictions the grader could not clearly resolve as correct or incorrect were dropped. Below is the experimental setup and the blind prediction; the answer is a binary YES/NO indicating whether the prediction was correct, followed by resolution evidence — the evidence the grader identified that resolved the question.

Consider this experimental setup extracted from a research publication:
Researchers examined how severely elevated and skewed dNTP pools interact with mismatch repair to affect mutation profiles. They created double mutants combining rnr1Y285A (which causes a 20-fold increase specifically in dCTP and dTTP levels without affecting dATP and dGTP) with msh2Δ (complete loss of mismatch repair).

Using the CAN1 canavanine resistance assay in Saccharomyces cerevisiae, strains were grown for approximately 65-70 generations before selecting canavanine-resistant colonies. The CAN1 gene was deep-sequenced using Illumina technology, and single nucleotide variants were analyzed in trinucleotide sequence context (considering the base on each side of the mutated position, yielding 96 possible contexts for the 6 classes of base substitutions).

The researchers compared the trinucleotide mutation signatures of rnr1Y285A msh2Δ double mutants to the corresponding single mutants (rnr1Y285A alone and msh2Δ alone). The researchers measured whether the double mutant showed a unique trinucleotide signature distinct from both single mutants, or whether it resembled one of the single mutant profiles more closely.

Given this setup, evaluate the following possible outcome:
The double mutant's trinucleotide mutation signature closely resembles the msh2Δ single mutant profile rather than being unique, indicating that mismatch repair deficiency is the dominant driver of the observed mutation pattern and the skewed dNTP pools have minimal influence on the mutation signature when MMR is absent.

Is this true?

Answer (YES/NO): NO